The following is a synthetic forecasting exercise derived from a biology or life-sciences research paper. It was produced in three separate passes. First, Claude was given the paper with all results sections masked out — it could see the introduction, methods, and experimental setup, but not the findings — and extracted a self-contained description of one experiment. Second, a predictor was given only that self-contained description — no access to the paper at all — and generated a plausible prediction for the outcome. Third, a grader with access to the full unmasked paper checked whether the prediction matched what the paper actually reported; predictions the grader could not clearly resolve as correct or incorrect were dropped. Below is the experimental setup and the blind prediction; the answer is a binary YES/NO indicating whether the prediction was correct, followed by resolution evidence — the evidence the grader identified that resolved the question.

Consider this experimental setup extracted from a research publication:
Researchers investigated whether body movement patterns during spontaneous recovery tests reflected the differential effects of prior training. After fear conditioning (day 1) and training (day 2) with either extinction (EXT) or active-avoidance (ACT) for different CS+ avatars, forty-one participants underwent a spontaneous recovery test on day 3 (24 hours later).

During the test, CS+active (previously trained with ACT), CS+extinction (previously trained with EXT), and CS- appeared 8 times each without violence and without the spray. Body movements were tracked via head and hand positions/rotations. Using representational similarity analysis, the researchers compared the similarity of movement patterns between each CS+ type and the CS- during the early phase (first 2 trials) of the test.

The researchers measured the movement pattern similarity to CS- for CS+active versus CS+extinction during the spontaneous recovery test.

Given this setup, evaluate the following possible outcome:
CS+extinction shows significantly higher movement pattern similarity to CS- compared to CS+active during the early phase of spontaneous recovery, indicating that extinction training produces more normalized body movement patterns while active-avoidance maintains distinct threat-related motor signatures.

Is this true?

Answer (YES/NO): NO